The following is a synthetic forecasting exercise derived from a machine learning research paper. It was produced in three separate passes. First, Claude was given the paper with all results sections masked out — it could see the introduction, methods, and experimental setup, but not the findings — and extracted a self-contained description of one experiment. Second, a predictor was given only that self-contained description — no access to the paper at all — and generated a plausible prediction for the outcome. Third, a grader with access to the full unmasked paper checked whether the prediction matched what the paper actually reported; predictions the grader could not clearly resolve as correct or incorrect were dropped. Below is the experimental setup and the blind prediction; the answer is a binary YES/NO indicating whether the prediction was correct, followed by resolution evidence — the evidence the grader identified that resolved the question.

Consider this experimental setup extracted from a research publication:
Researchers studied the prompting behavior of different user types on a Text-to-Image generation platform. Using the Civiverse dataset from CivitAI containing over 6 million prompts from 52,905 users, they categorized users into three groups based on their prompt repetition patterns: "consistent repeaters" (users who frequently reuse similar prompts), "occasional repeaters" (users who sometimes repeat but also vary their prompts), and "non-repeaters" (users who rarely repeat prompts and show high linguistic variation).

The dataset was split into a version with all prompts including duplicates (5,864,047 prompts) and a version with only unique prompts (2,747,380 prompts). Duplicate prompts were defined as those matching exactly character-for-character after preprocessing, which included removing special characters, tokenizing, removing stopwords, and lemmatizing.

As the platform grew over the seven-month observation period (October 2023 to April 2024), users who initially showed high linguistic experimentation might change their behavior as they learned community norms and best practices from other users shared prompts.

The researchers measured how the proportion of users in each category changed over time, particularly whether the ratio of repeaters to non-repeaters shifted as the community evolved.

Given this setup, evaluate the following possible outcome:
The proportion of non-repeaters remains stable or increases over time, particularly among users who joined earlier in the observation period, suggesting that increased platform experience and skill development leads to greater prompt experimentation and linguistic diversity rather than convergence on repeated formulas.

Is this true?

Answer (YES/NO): NO